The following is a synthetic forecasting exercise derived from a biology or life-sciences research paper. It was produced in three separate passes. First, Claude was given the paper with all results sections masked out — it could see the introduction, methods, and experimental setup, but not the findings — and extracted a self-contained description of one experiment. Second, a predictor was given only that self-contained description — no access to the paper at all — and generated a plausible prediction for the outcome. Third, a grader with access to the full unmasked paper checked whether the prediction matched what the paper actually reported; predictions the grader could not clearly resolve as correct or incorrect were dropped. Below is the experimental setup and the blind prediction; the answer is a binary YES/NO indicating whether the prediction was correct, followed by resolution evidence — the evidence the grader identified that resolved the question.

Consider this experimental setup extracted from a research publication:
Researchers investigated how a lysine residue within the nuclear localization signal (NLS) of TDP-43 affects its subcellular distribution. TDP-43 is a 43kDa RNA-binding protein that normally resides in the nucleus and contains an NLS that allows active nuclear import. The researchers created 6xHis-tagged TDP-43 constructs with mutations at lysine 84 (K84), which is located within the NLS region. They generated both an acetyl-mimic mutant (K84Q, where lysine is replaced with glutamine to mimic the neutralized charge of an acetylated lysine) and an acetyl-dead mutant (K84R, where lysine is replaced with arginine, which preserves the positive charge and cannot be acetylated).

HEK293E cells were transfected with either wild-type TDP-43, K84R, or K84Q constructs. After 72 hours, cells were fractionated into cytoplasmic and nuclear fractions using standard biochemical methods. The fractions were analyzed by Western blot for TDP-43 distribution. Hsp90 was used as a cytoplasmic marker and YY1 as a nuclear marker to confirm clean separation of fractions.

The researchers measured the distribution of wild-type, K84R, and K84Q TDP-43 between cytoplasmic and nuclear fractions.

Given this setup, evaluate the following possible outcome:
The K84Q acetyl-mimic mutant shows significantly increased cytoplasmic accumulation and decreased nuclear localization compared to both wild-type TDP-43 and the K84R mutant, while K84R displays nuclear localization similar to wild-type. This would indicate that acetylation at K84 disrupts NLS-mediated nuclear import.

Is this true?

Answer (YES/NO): YES